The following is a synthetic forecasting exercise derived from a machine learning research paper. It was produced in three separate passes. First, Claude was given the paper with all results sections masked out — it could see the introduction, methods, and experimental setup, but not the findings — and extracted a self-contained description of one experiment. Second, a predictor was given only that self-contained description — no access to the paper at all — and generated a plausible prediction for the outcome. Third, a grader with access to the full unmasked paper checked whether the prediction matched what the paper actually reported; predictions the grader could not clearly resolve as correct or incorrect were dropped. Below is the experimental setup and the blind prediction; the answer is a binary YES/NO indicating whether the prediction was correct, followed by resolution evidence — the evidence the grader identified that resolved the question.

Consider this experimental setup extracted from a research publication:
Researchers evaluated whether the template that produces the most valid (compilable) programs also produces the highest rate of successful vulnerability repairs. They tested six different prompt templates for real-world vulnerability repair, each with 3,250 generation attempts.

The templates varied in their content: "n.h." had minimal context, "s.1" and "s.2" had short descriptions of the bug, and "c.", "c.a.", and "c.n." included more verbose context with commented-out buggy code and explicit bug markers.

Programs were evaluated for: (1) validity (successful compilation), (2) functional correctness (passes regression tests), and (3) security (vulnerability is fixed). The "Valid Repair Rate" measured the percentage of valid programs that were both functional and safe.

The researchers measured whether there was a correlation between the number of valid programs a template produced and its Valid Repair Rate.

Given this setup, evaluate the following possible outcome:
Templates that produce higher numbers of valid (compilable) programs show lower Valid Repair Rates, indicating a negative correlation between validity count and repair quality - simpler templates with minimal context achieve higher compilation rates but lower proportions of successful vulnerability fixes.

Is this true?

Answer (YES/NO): NO